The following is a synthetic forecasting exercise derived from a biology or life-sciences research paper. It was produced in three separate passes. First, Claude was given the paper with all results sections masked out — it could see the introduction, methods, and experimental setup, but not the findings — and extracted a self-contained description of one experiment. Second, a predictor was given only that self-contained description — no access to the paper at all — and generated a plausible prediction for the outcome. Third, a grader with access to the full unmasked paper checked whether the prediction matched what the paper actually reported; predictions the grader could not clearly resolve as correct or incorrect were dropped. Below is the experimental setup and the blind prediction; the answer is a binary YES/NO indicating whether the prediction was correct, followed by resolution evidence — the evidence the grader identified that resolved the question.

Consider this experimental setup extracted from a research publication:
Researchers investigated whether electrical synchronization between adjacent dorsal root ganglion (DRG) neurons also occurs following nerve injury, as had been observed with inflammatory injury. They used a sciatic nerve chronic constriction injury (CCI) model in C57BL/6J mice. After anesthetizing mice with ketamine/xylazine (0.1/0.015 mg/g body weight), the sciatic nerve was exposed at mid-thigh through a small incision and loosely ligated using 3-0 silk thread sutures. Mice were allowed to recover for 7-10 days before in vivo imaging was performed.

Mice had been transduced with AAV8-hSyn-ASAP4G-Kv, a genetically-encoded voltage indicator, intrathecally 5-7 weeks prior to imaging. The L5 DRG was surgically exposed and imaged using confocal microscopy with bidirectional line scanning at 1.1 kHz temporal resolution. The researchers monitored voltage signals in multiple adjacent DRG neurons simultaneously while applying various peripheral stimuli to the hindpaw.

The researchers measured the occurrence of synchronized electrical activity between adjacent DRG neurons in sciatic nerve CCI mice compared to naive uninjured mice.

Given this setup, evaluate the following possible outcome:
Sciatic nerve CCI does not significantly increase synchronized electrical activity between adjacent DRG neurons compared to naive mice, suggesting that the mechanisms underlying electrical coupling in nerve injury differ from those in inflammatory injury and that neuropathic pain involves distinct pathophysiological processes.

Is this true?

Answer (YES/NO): NO